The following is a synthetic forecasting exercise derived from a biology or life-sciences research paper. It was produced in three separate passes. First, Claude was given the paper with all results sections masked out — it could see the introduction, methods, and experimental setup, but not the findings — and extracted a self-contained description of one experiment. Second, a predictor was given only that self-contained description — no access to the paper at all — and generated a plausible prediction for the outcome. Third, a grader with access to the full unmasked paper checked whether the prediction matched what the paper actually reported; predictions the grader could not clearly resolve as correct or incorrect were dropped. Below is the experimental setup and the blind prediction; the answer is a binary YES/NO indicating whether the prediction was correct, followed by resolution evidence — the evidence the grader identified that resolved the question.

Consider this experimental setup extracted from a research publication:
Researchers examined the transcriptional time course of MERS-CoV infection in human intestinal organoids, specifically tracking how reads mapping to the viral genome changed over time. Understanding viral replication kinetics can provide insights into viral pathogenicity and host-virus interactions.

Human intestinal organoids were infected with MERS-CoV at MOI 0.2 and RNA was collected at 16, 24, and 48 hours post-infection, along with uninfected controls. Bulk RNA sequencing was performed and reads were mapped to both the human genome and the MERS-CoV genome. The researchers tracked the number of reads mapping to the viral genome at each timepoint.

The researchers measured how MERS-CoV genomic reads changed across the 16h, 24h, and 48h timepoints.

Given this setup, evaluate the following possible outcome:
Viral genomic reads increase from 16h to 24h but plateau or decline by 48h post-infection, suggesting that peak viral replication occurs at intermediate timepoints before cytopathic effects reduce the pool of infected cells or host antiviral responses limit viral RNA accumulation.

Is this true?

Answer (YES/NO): YES